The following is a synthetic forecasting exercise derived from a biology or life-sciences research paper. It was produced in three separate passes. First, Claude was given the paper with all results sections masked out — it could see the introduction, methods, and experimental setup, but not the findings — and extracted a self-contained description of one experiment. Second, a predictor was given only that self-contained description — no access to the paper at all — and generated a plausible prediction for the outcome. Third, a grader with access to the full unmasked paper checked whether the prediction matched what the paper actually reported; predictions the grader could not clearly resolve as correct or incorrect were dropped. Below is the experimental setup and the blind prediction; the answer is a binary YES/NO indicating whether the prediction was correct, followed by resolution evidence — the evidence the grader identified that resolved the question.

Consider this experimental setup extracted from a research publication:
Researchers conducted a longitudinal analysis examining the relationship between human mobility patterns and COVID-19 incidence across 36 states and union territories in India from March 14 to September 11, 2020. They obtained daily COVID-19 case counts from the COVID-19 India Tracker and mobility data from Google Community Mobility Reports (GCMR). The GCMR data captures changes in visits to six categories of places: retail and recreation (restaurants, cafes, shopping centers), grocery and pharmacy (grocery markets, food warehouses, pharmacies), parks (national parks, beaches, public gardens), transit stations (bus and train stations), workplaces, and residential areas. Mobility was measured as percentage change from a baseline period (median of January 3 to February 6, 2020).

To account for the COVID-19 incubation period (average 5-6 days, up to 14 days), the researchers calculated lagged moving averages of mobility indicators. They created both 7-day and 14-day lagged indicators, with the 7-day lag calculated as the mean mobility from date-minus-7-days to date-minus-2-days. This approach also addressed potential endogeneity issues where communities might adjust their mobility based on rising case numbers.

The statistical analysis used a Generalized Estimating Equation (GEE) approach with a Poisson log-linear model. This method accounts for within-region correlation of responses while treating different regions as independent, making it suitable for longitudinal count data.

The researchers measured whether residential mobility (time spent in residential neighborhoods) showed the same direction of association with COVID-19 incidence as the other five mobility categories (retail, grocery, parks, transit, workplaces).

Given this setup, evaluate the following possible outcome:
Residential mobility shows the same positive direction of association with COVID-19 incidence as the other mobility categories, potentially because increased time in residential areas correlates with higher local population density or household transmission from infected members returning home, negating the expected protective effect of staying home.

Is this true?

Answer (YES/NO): NO